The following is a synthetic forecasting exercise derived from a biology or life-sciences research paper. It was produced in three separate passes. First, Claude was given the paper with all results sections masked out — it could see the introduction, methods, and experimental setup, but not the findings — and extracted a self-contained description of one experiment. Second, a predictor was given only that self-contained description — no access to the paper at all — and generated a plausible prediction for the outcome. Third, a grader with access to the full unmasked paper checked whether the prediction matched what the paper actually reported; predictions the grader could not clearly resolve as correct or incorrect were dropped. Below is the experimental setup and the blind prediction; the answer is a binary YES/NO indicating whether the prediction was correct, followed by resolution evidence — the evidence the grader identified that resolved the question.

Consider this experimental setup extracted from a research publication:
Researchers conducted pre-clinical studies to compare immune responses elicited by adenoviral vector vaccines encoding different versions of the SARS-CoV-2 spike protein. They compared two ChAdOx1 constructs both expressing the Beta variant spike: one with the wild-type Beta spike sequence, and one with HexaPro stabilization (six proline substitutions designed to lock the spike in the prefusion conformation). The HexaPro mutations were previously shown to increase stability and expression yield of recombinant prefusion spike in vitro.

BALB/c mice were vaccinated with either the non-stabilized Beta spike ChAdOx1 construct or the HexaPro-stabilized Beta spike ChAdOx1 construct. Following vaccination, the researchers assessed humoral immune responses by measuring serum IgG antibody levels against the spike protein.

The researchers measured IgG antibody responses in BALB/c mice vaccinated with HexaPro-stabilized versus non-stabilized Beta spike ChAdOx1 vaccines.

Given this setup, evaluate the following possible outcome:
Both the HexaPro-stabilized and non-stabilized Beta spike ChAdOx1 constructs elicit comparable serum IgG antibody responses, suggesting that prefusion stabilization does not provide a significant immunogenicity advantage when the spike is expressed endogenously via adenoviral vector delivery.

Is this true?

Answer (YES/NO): YES